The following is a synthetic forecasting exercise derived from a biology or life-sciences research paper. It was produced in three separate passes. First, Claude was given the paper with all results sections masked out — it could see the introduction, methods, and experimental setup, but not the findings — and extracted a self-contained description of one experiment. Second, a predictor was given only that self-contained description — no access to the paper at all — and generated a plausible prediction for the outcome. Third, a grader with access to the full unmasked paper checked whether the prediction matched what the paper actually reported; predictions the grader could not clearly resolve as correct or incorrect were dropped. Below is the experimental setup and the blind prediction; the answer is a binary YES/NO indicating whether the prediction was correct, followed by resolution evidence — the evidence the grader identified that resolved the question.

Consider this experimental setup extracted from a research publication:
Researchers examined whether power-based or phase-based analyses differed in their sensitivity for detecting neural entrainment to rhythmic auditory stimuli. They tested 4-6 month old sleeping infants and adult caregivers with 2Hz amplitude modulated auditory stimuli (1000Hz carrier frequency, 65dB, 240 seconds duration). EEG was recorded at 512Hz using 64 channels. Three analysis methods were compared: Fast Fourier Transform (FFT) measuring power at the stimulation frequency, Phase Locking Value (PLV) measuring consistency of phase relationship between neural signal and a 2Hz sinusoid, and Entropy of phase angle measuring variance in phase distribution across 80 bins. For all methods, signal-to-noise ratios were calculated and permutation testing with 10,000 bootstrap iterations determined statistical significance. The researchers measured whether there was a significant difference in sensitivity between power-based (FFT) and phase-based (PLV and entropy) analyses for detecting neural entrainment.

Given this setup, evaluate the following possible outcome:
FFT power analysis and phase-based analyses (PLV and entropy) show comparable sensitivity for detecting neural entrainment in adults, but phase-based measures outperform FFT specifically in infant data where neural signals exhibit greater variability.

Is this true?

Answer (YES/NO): NO